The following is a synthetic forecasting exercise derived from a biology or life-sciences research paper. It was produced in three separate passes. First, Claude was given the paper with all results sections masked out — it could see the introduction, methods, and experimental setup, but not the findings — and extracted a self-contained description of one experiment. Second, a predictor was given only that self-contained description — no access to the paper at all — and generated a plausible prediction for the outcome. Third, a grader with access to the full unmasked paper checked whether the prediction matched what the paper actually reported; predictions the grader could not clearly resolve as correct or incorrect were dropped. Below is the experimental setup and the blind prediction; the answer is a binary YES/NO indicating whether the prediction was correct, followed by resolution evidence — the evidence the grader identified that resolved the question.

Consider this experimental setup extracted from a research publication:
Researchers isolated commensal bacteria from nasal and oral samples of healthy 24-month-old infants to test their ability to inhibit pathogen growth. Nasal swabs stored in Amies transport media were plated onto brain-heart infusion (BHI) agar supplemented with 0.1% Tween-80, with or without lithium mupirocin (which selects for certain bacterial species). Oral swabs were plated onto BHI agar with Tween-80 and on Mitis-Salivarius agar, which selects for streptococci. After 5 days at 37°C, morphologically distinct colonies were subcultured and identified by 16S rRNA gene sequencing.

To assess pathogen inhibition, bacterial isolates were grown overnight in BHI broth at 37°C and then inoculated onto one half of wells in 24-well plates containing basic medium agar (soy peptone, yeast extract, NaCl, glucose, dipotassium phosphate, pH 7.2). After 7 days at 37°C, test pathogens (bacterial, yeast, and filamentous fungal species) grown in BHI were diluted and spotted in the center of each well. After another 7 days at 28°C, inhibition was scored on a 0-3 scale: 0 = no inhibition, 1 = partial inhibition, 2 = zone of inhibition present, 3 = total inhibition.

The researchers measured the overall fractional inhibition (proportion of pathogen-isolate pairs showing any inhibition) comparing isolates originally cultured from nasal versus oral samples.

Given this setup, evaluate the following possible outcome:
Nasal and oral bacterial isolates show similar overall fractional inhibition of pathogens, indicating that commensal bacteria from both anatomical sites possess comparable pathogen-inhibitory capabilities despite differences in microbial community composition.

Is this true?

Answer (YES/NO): NO